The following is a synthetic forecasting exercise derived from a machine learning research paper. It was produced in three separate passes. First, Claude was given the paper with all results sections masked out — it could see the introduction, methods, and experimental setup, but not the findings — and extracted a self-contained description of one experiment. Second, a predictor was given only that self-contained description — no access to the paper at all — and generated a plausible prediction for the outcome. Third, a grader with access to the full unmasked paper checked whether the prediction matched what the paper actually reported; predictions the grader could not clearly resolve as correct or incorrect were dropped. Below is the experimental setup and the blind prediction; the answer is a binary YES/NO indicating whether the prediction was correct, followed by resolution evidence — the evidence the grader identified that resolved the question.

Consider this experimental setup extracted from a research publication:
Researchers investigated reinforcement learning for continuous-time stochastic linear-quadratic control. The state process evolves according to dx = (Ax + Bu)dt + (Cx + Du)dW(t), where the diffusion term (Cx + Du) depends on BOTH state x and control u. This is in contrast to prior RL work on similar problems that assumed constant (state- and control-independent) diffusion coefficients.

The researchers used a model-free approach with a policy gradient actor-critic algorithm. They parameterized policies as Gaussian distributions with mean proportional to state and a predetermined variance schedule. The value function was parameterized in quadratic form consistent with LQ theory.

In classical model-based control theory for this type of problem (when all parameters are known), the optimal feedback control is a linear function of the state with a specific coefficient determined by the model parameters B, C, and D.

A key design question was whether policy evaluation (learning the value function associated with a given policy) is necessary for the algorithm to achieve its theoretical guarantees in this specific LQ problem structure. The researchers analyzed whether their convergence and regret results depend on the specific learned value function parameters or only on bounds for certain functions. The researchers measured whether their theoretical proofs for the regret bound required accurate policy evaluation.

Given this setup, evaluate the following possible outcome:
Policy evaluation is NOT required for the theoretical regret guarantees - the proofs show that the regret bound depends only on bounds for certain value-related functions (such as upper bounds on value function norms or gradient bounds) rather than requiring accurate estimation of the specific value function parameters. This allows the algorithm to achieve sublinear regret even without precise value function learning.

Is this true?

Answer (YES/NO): YES